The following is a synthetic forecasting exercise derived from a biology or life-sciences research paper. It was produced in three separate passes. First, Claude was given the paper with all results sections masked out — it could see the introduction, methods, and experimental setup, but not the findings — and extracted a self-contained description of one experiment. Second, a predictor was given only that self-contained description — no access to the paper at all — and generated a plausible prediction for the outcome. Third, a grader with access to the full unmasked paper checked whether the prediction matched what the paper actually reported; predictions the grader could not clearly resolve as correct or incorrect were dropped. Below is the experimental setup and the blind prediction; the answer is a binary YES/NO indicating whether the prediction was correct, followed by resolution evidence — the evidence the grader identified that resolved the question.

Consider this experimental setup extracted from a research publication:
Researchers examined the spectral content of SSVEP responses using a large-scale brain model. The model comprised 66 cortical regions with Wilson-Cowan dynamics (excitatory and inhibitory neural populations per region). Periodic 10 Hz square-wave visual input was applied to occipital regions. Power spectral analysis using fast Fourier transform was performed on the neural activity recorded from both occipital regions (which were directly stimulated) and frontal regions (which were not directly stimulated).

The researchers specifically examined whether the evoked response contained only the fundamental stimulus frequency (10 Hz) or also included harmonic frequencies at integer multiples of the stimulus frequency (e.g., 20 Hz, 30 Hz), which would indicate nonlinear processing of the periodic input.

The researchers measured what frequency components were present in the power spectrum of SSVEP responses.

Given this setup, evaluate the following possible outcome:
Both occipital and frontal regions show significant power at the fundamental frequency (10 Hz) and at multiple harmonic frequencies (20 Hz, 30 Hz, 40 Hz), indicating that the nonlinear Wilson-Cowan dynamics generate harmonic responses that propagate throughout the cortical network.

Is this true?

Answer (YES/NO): NO